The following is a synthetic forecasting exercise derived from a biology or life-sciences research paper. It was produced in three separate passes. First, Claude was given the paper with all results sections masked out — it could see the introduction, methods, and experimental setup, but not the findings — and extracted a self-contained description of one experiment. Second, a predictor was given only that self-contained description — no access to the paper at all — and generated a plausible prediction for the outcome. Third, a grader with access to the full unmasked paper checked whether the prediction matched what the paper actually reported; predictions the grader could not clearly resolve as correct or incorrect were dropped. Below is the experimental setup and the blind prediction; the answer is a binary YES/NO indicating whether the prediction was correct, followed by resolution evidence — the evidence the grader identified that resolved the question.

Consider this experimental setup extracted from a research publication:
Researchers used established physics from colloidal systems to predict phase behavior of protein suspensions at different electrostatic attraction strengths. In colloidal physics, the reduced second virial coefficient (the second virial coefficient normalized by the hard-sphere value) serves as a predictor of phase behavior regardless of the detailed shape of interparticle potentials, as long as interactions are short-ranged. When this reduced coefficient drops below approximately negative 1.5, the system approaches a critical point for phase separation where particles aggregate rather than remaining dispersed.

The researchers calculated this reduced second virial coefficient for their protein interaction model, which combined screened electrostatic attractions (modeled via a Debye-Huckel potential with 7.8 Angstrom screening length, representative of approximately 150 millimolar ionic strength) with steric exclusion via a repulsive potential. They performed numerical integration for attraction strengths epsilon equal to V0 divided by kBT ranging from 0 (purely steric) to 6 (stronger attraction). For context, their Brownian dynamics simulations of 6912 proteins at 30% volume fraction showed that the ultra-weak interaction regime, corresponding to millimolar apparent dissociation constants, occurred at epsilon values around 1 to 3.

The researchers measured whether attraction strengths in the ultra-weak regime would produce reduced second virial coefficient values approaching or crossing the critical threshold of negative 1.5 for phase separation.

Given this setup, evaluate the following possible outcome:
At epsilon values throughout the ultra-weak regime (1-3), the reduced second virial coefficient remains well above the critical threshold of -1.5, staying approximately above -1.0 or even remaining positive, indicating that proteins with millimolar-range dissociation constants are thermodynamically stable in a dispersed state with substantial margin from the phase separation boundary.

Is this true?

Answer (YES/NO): YES